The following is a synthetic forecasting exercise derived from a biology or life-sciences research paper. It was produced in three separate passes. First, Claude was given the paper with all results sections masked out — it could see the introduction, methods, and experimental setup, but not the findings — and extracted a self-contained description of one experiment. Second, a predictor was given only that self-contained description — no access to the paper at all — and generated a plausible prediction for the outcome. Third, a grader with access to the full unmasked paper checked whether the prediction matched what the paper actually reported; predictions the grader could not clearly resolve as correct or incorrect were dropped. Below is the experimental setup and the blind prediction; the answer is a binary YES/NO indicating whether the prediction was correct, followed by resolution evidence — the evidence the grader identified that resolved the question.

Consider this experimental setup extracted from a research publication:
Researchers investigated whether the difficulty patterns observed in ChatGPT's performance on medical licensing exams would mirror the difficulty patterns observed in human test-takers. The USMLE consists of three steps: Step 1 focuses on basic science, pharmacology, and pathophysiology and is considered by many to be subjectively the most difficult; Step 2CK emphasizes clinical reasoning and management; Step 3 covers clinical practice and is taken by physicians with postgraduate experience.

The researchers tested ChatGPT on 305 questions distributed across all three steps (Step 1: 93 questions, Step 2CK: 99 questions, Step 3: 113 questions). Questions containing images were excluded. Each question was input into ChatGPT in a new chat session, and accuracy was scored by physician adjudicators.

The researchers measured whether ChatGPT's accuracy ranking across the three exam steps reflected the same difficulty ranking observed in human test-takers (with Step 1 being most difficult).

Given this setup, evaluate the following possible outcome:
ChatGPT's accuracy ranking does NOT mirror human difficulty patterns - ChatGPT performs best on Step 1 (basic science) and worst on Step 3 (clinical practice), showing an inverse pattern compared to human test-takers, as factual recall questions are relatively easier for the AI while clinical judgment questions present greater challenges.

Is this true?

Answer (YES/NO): NO